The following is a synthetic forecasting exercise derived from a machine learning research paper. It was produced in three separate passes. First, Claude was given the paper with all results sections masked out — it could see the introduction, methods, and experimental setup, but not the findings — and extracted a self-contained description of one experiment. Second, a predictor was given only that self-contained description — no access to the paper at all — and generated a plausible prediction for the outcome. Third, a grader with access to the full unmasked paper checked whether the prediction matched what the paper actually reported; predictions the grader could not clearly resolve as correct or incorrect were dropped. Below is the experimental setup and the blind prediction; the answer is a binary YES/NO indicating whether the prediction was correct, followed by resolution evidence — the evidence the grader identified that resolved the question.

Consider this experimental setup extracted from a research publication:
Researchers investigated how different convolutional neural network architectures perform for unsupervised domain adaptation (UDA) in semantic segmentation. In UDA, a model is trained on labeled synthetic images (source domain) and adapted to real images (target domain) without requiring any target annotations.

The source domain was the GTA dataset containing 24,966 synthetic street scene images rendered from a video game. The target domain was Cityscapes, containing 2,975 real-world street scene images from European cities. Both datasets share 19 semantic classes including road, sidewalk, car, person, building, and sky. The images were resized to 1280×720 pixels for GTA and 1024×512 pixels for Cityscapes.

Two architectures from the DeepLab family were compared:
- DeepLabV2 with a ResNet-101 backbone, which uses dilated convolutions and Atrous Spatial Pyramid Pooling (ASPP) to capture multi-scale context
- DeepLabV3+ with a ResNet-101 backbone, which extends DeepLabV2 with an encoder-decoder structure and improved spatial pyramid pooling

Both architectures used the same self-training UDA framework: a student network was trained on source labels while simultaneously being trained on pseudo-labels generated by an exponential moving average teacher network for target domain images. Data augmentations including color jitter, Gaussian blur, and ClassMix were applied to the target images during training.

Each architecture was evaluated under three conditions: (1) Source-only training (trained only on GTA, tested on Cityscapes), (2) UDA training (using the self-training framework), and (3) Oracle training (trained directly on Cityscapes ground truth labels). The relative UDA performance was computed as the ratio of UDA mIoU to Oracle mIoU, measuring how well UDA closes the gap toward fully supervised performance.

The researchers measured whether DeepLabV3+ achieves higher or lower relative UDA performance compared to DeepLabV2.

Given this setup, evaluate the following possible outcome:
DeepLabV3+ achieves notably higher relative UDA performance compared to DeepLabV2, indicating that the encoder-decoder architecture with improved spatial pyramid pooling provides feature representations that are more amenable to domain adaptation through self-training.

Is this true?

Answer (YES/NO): NO